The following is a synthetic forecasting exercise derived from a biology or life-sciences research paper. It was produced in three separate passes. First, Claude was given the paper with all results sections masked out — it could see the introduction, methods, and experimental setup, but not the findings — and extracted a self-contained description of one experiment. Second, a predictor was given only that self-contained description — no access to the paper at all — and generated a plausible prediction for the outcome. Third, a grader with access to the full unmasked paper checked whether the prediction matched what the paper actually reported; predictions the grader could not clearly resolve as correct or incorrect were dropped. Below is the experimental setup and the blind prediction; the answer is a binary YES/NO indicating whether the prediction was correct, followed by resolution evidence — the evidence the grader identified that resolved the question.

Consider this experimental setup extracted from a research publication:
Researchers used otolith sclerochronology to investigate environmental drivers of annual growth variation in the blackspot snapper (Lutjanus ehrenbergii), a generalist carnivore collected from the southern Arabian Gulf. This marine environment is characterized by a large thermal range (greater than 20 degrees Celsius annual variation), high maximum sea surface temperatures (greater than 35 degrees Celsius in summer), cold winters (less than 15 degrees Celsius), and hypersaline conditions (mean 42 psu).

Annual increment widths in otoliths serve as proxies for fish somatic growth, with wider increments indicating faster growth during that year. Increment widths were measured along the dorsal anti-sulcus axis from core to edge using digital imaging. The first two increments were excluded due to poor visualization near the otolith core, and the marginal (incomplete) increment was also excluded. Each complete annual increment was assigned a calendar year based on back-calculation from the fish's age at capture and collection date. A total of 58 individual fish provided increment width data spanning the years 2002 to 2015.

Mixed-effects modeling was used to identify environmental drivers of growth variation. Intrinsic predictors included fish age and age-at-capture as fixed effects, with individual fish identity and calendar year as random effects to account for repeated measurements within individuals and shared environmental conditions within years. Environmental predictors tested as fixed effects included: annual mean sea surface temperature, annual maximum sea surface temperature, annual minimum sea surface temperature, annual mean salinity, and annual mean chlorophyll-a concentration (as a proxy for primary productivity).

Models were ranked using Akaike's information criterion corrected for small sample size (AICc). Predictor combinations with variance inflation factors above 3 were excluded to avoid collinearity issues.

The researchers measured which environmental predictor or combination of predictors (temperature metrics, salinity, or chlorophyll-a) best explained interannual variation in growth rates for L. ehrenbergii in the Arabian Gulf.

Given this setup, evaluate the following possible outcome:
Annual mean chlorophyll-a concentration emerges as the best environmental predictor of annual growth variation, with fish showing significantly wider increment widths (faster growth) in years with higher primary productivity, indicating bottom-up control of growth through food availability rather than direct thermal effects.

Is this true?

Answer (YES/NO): NO